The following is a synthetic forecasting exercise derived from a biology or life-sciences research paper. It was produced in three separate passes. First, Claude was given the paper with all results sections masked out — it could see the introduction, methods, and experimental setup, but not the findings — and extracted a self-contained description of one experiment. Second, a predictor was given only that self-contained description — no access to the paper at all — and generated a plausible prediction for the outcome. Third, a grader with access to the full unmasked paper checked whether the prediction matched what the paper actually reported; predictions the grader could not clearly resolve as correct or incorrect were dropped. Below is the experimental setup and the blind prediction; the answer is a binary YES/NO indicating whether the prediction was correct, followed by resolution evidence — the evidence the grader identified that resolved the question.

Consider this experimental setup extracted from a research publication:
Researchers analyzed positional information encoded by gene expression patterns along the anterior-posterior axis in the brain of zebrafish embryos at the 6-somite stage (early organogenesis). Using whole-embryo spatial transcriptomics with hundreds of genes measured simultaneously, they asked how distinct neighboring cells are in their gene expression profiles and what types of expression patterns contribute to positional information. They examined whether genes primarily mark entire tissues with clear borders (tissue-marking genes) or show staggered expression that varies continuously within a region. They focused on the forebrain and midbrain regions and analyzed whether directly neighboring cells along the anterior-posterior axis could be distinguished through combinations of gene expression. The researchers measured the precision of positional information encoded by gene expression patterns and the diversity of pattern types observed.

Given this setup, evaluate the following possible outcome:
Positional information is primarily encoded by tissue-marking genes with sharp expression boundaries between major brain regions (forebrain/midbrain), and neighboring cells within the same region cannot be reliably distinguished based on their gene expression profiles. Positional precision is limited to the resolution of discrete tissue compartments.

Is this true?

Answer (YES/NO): NO